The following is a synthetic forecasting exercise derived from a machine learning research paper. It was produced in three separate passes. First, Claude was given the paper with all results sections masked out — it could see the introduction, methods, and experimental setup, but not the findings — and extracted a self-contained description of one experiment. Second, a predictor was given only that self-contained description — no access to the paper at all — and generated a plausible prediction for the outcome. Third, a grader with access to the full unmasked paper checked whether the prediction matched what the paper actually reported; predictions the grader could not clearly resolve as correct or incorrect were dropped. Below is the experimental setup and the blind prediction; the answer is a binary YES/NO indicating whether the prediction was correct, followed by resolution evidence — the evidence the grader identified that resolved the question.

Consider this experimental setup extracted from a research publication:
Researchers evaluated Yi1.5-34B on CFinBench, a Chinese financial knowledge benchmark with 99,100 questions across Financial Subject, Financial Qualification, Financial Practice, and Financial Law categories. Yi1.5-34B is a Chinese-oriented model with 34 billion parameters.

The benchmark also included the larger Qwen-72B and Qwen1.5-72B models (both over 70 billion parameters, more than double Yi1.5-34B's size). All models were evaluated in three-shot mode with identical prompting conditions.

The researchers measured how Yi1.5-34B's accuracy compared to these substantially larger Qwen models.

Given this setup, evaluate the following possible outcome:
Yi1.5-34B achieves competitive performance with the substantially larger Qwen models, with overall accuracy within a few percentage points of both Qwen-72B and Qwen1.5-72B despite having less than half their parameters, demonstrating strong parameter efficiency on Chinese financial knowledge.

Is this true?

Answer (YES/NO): YES